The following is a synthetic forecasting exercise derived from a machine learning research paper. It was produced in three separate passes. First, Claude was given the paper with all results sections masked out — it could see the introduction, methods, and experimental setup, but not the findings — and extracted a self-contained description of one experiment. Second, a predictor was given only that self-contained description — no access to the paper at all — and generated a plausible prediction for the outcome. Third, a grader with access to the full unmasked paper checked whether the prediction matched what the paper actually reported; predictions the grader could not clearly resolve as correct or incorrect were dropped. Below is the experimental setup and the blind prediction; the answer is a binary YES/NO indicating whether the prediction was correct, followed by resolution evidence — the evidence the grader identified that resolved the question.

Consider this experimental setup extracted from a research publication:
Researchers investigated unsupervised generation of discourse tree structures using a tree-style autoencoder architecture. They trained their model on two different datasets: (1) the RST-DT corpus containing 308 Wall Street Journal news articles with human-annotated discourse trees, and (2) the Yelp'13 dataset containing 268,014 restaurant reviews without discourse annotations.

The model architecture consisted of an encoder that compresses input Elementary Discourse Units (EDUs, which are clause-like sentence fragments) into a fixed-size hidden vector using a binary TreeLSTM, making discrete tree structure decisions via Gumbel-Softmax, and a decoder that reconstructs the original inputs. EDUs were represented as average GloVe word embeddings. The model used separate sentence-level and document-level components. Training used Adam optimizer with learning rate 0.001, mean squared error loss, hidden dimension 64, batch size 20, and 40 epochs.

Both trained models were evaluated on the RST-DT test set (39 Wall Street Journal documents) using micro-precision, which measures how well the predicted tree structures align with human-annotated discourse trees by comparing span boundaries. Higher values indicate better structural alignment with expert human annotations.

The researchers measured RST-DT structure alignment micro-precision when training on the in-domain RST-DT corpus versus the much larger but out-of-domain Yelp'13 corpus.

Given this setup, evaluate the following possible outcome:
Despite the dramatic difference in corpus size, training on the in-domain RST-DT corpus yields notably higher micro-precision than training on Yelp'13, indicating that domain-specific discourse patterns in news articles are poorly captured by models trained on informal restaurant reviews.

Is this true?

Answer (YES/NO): NO